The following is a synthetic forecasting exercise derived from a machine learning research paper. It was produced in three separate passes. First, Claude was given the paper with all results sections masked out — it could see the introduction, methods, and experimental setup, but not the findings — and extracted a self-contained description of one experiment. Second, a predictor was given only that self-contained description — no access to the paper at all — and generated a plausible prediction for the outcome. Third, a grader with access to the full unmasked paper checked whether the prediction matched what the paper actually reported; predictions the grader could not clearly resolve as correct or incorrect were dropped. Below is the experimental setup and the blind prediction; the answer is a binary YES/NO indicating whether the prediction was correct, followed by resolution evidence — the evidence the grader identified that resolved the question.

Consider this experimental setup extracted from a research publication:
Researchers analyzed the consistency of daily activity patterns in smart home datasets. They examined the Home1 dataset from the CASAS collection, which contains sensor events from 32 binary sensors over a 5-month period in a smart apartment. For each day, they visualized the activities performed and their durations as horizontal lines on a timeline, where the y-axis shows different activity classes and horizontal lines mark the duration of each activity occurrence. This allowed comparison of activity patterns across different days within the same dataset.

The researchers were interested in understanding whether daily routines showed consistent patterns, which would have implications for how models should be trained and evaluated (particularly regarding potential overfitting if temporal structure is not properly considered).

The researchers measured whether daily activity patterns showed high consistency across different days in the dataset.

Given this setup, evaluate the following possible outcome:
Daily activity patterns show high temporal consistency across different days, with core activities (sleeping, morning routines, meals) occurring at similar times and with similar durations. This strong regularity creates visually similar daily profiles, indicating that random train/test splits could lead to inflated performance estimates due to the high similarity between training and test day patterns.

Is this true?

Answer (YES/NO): YES